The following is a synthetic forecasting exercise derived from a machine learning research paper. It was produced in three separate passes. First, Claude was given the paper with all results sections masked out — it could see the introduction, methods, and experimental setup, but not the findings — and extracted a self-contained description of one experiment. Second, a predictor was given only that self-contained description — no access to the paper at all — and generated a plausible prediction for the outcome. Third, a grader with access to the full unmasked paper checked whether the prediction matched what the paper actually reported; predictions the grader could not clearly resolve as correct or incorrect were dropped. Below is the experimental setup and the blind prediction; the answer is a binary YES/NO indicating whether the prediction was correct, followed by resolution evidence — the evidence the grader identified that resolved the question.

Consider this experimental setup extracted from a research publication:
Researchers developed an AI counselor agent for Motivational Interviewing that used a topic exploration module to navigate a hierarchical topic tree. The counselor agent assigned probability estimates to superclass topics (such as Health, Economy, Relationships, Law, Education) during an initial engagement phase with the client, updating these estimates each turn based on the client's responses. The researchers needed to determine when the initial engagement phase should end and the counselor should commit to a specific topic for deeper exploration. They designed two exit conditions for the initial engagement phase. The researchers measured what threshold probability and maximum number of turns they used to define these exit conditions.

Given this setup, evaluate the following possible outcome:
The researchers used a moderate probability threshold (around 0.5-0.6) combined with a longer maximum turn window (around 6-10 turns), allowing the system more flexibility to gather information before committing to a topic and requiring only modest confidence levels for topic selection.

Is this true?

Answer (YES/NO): NO